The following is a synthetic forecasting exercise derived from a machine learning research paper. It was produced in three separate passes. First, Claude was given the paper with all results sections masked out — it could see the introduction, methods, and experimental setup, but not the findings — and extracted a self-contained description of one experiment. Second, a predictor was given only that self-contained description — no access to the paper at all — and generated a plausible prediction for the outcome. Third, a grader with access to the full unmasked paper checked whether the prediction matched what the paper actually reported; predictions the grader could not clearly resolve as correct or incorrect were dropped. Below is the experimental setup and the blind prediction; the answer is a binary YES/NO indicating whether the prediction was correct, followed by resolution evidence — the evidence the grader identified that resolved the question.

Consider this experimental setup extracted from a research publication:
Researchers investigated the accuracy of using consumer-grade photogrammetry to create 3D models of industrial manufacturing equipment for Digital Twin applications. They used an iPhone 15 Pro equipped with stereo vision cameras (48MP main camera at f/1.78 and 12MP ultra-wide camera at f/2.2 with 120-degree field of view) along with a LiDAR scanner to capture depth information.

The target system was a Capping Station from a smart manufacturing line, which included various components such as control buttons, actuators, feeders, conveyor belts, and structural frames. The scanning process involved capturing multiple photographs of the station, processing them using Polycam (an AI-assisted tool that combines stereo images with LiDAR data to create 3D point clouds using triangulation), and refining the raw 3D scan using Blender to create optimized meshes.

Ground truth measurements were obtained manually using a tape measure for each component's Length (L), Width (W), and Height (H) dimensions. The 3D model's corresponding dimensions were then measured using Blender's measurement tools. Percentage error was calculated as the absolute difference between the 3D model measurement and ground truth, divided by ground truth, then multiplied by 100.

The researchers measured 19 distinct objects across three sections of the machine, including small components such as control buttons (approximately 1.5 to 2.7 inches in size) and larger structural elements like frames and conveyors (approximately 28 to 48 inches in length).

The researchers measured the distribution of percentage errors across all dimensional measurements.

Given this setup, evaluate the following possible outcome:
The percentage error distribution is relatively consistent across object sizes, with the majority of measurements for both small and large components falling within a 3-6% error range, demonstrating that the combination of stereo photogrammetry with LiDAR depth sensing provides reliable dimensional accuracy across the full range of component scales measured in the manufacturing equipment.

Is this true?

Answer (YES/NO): NO